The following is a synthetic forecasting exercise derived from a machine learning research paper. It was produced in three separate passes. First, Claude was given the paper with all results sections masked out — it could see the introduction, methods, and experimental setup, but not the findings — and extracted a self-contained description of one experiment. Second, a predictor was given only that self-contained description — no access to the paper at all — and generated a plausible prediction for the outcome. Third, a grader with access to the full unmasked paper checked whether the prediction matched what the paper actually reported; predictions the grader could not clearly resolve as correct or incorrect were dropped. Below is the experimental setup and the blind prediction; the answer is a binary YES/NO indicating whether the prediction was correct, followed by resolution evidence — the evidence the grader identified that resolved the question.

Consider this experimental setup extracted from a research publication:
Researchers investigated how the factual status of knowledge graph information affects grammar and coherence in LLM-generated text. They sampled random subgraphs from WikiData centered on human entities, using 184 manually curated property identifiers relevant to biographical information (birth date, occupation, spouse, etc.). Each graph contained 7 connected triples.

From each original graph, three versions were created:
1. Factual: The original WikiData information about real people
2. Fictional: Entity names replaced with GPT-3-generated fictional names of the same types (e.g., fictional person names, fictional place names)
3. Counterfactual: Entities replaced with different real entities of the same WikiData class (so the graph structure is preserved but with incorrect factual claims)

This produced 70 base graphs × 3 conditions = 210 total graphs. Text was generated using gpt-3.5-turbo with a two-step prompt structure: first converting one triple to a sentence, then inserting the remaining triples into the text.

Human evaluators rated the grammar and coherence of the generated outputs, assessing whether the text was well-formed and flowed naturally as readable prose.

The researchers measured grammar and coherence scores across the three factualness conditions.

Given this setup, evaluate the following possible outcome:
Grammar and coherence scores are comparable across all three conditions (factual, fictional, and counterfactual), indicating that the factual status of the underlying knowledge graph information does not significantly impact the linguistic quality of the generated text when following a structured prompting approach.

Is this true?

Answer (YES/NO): NO